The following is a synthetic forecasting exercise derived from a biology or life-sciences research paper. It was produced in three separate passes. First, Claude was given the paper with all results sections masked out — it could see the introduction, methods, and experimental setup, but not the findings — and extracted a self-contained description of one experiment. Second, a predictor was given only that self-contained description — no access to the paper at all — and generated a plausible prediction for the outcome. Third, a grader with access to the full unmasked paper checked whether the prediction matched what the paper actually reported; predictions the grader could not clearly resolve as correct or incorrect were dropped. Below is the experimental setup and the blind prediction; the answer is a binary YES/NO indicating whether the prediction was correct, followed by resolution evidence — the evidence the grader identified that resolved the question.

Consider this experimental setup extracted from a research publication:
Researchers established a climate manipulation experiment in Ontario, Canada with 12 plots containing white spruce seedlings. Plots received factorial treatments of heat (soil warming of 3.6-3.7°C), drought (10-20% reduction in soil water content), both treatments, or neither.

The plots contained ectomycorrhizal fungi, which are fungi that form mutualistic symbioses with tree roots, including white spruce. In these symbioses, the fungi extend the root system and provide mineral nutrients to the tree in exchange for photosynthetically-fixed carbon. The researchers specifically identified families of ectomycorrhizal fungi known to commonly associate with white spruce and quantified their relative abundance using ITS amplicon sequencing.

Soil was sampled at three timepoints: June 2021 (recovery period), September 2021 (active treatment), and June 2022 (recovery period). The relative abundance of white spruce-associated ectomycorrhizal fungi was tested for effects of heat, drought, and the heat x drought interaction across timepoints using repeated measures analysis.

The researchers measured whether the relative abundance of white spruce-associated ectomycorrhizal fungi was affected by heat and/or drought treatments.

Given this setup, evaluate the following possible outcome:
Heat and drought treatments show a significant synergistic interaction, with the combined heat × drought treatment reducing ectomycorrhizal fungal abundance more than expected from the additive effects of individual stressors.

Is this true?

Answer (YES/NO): NO